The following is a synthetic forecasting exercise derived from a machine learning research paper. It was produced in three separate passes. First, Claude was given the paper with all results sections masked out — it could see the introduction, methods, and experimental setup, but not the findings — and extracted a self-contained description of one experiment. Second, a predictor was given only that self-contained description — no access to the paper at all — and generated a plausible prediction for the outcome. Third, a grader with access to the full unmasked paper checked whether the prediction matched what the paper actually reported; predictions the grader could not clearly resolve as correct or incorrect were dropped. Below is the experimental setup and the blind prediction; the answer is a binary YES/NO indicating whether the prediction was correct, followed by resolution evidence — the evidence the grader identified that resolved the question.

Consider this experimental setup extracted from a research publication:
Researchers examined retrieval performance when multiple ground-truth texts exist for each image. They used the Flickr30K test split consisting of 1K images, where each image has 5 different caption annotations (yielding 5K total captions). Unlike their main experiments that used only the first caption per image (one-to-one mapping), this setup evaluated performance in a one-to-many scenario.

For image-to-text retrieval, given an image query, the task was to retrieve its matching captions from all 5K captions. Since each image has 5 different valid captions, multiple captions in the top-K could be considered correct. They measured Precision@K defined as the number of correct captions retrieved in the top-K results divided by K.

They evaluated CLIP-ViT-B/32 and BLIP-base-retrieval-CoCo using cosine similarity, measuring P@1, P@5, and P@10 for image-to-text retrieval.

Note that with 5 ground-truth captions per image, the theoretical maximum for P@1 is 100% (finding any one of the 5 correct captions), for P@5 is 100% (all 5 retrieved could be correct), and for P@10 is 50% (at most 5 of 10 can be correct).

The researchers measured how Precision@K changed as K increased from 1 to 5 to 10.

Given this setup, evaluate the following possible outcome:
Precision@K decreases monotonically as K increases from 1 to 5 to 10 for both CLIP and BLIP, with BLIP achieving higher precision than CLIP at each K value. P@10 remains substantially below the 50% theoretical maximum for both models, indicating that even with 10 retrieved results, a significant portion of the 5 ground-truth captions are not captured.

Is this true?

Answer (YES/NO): NO